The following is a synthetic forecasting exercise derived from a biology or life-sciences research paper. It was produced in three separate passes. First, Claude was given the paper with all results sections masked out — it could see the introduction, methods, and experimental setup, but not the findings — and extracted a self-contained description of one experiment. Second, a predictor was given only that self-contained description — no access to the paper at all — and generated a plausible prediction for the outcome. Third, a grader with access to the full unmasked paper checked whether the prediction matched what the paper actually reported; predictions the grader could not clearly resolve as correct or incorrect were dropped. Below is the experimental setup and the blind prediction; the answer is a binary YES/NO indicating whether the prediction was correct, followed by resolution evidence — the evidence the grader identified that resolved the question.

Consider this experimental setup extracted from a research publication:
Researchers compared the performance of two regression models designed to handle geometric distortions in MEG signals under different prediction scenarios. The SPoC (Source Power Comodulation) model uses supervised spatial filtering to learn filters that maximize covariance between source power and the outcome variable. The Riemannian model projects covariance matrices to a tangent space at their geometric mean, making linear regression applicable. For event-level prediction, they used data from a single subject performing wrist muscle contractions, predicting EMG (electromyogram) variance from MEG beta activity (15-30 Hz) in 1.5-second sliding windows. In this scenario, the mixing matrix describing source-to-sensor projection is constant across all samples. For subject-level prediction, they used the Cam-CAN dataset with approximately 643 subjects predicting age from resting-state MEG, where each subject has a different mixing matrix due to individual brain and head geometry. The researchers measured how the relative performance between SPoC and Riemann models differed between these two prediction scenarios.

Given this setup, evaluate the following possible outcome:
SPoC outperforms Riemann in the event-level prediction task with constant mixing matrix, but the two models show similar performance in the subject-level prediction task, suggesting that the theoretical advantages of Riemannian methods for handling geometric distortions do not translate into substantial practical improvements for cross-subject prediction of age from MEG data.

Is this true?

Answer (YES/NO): NO